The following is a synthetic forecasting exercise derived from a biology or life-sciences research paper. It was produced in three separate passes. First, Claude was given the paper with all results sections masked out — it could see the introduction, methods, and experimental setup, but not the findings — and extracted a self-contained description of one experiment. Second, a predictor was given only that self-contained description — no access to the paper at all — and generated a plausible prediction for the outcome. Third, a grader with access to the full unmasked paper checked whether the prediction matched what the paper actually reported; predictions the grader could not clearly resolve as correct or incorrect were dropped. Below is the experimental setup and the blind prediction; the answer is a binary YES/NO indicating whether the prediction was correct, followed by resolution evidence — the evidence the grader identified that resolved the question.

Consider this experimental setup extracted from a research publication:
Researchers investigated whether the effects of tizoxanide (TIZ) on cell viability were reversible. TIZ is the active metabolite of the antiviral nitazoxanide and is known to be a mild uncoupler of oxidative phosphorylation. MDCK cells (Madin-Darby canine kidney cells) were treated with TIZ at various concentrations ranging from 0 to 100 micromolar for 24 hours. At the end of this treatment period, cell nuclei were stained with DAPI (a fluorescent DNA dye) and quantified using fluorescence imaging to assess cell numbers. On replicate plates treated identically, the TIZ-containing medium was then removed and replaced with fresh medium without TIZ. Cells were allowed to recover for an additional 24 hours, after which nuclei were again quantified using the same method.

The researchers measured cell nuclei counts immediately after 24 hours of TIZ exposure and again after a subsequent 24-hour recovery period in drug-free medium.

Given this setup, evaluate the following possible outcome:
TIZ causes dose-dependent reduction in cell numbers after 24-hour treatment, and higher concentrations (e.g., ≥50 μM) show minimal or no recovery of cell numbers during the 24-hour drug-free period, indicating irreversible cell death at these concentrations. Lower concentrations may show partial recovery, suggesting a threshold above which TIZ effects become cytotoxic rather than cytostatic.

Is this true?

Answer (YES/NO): NO